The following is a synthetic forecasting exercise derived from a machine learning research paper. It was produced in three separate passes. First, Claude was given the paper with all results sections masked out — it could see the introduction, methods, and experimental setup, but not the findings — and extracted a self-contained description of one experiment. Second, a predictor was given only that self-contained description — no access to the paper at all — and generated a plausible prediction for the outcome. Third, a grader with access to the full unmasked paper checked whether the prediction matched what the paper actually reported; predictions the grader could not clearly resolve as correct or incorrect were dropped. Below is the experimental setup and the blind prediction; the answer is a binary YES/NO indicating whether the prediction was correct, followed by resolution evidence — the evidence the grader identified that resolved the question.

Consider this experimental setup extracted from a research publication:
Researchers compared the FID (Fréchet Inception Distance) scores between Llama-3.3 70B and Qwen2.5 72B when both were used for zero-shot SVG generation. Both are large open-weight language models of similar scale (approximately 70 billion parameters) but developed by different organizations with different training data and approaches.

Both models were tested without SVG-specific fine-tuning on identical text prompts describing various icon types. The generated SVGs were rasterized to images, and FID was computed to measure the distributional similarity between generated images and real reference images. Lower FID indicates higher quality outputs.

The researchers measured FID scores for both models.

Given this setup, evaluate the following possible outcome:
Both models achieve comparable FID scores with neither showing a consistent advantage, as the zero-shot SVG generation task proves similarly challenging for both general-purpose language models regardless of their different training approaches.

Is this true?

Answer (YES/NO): NO